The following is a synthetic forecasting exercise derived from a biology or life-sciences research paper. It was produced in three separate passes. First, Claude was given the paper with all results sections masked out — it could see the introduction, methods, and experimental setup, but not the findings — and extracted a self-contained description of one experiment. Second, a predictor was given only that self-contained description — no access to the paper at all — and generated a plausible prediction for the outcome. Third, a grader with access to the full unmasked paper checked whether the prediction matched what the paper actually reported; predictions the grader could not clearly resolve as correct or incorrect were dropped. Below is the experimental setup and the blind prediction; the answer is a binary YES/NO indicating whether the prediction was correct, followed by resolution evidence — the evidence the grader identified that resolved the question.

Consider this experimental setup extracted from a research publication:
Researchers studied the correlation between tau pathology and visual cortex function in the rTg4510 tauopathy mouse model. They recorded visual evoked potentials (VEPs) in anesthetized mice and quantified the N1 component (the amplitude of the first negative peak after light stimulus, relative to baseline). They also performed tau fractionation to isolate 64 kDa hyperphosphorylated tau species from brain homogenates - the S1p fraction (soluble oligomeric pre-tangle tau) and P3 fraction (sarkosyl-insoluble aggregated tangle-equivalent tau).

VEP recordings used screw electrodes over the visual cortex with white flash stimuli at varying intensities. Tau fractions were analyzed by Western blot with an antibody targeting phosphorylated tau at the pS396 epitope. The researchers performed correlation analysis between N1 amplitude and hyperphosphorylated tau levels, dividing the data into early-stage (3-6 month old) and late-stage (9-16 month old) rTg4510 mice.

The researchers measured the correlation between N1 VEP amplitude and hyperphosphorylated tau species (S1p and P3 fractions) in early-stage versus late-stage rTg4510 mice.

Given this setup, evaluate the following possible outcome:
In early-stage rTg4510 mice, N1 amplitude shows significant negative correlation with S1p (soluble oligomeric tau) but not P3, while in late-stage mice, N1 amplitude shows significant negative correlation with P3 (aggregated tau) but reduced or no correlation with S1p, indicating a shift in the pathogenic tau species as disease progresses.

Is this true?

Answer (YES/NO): NO